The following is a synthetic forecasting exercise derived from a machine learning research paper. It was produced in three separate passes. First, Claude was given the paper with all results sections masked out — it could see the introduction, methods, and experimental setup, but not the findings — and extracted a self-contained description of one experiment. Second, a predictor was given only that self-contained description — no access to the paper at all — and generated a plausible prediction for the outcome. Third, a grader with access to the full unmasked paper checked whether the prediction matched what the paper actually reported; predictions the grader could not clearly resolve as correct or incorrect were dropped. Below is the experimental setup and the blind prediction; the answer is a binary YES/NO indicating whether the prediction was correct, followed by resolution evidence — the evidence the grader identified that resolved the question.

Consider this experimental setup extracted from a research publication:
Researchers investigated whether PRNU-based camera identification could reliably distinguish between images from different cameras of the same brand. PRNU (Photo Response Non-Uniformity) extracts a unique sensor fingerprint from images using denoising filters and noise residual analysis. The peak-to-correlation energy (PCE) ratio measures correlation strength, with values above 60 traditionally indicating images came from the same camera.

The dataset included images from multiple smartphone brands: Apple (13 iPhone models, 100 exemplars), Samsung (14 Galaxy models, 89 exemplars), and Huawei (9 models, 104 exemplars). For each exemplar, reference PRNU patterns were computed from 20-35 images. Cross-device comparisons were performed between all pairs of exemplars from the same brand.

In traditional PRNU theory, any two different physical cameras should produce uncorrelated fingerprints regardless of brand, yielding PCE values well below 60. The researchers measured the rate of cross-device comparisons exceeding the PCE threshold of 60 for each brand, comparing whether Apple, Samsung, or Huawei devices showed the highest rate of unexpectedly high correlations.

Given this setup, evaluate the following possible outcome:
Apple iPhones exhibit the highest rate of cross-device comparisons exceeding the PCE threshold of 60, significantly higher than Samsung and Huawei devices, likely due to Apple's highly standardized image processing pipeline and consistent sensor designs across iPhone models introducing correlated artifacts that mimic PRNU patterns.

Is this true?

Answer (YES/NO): NO